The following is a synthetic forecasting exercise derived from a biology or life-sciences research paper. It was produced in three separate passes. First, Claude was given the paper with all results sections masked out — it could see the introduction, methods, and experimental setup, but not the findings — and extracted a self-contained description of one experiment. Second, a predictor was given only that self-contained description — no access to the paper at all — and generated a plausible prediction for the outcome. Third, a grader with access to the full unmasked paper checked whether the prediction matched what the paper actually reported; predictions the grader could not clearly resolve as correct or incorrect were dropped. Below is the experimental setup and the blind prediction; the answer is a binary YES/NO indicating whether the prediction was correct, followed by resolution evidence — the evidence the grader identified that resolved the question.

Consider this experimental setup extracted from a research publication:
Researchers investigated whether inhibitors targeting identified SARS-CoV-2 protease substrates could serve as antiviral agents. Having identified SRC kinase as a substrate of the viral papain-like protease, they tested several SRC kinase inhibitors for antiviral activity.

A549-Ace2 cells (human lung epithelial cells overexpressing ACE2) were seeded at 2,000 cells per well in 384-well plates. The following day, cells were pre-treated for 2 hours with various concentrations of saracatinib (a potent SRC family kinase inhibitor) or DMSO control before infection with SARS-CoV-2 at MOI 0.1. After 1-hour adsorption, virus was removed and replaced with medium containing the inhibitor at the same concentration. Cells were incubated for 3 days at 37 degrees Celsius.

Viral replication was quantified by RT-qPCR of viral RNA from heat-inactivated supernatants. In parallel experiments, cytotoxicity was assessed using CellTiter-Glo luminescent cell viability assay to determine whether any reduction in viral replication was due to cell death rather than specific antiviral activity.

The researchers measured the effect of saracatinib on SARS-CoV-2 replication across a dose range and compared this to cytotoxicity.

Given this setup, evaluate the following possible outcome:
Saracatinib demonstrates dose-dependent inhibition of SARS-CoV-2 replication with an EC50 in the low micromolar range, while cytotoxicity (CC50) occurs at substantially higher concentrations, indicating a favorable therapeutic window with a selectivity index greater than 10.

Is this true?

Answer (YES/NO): NO